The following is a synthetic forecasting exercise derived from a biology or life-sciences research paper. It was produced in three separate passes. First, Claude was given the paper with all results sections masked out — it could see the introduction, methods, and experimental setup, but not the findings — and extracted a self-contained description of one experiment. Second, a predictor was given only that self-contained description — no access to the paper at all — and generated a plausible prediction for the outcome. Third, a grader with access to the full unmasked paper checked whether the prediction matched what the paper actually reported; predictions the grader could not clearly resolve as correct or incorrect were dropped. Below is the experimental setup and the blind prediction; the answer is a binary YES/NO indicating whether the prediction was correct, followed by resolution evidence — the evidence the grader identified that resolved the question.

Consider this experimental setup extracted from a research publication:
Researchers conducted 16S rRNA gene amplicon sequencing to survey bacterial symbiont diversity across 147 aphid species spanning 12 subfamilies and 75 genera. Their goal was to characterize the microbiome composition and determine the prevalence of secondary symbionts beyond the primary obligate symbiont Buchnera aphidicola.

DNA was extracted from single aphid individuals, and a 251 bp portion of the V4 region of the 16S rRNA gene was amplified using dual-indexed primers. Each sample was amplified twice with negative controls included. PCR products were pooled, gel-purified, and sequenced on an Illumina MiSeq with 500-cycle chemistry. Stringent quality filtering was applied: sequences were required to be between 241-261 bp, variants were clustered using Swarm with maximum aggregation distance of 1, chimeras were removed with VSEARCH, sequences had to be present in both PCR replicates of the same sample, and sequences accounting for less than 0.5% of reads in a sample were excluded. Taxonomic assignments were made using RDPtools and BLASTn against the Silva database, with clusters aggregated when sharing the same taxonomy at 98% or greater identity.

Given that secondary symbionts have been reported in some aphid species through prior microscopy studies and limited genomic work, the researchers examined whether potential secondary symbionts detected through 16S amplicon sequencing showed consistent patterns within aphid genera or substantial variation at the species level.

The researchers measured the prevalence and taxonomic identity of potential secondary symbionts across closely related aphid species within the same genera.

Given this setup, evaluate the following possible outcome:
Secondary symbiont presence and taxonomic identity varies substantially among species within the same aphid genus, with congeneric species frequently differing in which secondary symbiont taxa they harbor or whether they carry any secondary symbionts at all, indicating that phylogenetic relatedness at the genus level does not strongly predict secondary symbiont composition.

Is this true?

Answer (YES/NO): NO